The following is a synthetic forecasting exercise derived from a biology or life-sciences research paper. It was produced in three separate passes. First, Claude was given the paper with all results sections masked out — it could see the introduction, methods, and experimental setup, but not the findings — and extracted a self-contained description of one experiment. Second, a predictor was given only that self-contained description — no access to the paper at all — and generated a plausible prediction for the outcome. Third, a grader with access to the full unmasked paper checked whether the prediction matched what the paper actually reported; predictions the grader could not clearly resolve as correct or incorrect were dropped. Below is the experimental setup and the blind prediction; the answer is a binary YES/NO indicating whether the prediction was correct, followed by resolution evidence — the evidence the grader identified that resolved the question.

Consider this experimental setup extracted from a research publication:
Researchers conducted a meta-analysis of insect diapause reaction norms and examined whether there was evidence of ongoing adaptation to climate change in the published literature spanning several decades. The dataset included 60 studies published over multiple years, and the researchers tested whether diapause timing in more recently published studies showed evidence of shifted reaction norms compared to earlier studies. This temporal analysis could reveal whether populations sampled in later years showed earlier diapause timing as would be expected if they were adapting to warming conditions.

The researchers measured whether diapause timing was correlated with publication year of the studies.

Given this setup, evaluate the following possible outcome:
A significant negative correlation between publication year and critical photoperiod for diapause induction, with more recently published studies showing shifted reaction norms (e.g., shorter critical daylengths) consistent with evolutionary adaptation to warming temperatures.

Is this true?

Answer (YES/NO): NO